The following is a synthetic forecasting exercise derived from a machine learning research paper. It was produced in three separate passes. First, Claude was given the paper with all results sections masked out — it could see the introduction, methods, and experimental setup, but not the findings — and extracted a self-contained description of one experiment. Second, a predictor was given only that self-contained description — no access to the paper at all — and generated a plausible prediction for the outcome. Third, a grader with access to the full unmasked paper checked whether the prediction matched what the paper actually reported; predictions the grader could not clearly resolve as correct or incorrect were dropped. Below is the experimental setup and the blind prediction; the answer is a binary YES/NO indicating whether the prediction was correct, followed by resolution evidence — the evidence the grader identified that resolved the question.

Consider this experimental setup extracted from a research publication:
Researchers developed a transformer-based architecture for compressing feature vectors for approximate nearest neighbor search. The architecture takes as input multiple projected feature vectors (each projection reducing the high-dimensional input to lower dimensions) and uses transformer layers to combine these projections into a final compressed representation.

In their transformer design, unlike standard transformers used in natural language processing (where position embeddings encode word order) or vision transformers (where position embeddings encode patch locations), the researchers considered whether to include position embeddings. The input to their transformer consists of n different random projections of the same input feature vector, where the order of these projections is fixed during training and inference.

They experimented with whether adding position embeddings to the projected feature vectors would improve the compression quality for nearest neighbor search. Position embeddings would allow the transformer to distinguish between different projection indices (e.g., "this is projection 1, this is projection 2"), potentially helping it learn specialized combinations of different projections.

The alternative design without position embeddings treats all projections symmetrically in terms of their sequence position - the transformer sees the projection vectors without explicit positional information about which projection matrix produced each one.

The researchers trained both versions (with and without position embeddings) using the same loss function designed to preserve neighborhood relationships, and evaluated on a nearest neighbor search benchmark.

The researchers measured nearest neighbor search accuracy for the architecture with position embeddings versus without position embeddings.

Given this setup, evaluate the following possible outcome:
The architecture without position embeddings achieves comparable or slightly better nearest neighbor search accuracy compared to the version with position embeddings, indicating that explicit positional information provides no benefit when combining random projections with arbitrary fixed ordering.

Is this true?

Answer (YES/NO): YES